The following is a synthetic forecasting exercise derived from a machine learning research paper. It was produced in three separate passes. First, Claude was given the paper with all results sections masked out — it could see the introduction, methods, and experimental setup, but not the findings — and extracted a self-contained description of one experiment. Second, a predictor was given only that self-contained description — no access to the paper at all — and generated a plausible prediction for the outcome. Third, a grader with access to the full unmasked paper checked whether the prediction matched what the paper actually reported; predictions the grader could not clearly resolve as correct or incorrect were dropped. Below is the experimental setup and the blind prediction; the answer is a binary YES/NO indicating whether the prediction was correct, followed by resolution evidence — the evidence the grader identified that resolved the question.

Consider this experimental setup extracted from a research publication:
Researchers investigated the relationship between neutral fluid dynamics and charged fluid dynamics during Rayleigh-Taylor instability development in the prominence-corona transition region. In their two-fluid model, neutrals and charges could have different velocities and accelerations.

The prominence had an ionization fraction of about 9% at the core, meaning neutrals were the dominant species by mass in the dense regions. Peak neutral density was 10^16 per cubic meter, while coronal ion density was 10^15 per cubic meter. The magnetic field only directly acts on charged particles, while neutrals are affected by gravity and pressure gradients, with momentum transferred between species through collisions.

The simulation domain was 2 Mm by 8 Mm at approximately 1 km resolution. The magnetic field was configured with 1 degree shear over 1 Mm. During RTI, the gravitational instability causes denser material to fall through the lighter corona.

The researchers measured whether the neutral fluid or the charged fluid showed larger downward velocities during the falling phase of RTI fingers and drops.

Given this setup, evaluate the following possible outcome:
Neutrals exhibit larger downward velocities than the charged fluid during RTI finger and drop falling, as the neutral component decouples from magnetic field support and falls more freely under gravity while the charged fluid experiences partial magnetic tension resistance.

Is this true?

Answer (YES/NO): YES